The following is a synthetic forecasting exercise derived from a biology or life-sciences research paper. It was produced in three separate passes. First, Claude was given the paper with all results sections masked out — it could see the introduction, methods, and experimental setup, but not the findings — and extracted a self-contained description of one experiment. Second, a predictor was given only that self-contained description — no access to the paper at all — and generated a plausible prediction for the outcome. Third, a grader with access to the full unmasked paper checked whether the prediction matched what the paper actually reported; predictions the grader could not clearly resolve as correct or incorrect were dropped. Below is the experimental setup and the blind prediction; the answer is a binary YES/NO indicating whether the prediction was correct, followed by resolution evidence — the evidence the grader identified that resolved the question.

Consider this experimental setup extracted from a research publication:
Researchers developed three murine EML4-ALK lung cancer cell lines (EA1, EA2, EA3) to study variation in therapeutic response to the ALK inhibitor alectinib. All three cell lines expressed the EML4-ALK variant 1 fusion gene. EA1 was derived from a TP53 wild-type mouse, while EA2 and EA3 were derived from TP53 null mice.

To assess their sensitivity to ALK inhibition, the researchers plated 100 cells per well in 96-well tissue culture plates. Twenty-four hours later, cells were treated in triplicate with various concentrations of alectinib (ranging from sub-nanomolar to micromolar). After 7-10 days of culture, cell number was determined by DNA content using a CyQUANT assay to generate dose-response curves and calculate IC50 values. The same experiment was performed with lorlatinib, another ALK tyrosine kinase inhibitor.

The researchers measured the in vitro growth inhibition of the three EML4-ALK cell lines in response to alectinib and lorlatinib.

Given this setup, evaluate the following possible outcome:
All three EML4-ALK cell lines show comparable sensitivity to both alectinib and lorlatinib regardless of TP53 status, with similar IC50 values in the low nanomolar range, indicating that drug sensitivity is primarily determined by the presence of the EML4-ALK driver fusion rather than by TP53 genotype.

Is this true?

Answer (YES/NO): YES